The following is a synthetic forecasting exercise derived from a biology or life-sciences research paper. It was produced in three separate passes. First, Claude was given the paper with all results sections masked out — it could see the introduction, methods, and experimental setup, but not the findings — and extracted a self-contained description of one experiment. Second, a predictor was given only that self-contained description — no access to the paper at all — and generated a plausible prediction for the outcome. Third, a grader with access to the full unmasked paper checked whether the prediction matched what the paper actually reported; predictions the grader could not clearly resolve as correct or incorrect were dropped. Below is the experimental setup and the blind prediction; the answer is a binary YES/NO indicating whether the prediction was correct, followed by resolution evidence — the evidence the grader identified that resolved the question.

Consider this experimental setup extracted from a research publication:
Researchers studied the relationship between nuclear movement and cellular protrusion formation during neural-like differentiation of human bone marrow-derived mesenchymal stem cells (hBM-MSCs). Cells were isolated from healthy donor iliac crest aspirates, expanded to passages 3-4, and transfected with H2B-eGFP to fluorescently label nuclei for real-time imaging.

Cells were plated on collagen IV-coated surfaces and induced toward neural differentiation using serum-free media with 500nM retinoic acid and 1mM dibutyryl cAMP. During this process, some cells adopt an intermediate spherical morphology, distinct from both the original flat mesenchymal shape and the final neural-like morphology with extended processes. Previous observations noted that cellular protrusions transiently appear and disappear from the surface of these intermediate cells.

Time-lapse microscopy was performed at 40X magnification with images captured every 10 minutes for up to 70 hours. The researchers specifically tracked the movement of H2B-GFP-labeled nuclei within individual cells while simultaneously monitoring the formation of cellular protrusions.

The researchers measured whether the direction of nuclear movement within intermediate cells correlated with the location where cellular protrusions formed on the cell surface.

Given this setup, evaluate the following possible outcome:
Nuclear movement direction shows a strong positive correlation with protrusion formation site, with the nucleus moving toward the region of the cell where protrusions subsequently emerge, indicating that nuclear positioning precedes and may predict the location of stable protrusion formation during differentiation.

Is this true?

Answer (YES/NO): YES